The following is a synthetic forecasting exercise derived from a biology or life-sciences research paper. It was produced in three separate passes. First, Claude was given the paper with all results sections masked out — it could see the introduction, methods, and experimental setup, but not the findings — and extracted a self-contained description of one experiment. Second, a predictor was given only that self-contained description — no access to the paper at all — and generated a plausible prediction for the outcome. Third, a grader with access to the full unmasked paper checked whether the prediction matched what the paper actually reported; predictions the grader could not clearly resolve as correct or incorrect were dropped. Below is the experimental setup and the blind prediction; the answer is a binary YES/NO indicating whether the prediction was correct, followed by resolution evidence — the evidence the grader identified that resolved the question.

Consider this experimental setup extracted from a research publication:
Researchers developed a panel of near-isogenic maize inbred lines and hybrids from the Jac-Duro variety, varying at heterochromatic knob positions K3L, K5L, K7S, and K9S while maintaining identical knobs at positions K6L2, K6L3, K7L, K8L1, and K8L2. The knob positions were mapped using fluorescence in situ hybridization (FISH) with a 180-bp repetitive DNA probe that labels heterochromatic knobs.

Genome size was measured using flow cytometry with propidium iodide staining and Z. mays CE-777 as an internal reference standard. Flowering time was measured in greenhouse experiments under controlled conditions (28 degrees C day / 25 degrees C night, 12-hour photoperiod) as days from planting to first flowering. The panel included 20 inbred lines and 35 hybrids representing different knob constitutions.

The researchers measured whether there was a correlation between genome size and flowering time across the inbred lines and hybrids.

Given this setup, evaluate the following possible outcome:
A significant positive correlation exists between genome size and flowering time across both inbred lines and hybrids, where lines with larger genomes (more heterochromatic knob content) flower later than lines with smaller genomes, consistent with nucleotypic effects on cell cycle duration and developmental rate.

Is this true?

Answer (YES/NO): NO